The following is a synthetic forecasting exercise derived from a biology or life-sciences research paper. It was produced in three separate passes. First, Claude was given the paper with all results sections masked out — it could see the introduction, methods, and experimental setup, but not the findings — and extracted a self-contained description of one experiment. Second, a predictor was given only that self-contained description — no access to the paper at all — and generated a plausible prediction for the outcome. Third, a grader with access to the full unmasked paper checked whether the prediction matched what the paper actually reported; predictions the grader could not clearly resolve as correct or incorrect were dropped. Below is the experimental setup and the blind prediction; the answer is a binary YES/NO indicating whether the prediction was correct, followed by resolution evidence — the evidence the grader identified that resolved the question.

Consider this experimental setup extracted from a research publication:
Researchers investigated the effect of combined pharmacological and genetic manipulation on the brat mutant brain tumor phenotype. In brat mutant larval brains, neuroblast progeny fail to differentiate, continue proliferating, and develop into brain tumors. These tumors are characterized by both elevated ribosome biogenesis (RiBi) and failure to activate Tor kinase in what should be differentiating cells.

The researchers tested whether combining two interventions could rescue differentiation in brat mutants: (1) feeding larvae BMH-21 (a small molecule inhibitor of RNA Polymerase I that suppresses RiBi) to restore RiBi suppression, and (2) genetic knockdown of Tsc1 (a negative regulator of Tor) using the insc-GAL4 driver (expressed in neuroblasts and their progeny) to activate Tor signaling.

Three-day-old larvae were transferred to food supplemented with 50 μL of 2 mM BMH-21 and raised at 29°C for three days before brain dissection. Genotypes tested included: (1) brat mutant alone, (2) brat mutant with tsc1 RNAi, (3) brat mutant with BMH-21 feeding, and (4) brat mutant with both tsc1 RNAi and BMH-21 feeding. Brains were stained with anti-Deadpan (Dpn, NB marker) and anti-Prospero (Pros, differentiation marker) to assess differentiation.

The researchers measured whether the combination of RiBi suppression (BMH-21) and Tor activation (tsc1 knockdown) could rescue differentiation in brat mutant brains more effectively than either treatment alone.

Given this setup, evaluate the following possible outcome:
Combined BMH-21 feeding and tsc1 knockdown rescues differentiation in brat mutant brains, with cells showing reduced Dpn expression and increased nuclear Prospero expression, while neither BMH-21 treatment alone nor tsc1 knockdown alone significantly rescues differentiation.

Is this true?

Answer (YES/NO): NO